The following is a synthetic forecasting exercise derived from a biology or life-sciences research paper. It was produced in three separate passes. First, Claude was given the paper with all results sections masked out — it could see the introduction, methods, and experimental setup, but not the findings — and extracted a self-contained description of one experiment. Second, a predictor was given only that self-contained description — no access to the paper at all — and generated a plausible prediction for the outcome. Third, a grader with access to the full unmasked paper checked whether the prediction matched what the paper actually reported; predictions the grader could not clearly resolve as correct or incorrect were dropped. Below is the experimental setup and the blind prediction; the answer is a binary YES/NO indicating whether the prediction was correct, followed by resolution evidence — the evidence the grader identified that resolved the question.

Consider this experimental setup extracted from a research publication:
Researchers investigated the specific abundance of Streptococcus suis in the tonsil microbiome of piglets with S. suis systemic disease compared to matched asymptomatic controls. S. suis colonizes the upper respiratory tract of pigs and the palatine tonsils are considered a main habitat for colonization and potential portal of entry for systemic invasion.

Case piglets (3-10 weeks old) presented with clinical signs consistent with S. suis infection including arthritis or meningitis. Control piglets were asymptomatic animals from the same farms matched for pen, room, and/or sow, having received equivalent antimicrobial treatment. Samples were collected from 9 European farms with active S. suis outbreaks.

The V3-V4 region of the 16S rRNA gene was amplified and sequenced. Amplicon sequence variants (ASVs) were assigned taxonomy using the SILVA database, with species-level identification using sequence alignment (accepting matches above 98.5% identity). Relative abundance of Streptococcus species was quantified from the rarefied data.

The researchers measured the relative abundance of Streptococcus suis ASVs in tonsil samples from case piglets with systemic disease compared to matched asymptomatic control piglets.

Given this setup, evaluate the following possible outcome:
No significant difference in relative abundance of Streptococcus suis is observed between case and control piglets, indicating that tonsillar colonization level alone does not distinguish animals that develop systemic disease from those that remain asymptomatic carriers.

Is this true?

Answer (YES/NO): NO